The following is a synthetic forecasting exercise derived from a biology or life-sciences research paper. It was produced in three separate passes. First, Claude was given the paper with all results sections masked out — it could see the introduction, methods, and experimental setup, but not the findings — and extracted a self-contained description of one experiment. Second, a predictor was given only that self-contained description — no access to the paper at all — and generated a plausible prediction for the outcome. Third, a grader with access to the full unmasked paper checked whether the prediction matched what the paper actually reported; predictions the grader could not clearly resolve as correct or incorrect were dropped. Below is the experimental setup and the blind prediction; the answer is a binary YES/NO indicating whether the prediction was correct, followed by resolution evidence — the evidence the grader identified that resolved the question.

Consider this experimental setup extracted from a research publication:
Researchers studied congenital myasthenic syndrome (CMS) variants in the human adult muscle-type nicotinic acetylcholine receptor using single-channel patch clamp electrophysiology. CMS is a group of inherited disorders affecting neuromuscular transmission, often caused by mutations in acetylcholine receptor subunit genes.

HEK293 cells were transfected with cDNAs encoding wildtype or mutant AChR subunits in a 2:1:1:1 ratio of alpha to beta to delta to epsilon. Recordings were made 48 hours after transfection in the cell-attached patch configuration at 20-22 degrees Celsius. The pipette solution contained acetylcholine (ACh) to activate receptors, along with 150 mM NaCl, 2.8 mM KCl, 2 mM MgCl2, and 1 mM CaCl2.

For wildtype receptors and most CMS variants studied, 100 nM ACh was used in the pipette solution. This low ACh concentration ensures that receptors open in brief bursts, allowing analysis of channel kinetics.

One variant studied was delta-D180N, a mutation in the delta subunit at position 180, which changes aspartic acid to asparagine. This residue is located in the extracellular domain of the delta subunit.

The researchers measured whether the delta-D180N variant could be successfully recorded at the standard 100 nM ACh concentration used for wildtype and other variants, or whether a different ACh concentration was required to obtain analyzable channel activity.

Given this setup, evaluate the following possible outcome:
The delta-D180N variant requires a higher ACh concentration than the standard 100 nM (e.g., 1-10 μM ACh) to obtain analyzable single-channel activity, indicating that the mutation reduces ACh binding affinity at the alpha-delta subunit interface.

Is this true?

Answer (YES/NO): YES